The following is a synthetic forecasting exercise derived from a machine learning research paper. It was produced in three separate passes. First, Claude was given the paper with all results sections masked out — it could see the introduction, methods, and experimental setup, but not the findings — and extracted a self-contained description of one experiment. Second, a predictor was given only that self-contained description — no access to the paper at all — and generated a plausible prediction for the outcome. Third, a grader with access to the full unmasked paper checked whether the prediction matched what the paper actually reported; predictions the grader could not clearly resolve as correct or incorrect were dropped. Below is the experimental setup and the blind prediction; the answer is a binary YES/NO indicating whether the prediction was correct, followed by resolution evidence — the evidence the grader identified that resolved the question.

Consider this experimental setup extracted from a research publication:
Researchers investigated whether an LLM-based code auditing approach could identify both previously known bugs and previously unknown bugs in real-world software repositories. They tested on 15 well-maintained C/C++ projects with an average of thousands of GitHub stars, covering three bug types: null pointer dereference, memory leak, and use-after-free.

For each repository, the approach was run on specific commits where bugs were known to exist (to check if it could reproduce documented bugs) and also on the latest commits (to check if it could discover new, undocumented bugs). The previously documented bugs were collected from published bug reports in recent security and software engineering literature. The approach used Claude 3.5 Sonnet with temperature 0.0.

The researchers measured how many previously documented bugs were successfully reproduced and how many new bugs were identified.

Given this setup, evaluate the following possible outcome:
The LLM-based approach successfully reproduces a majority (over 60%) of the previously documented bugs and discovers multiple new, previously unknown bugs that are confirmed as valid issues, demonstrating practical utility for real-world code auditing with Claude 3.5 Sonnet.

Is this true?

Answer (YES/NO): YES